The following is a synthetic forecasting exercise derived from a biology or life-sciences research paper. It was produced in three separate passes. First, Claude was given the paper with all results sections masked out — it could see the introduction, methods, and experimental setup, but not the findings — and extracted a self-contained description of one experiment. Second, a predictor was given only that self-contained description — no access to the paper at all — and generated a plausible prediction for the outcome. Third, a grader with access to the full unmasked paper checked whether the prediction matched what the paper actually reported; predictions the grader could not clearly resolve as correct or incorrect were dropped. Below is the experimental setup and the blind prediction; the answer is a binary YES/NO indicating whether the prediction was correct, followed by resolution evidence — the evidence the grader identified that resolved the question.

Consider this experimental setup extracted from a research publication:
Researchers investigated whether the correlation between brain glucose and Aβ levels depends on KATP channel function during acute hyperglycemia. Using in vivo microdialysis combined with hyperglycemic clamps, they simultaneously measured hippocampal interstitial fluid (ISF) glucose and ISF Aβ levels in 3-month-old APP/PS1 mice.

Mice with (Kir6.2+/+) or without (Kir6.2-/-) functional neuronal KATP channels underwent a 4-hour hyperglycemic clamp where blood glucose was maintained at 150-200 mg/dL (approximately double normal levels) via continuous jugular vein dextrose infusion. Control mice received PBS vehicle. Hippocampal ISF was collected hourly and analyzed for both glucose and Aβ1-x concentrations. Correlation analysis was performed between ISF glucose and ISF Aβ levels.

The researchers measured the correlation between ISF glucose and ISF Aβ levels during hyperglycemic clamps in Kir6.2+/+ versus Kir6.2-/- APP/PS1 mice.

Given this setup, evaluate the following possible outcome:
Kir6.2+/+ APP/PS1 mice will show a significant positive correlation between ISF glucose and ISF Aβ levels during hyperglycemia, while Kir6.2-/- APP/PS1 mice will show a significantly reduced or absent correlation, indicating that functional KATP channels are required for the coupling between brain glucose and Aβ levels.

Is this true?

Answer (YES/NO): YES